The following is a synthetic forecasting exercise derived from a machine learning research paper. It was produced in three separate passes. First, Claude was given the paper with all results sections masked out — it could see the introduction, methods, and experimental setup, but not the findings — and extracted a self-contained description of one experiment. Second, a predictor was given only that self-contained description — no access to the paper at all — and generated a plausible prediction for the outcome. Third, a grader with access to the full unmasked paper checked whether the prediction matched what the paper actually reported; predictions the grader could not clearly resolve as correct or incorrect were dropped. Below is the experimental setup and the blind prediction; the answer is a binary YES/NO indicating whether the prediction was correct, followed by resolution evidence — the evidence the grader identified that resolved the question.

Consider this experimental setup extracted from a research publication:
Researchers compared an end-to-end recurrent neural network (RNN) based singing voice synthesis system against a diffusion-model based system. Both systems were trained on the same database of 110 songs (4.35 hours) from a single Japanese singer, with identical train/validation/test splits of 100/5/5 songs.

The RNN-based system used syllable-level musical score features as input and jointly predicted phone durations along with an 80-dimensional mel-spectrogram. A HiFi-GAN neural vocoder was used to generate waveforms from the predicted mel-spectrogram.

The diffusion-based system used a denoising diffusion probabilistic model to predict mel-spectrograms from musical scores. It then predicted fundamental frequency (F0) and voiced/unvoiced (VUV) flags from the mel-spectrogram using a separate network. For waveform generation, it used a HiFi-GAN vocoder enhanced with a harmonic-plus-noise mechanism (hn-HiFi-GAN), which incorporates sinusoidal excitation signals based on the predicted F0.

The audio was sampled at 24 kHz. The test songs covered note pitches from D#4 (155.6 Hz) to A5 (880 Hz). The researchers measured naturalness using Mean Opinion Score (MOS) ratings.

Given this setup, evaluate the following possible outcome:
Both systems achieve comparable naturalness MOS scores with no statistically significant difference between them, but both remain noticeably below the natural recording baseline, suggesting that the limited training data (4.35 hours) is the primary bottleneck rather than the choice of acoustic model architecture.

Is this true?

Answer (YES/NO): NO